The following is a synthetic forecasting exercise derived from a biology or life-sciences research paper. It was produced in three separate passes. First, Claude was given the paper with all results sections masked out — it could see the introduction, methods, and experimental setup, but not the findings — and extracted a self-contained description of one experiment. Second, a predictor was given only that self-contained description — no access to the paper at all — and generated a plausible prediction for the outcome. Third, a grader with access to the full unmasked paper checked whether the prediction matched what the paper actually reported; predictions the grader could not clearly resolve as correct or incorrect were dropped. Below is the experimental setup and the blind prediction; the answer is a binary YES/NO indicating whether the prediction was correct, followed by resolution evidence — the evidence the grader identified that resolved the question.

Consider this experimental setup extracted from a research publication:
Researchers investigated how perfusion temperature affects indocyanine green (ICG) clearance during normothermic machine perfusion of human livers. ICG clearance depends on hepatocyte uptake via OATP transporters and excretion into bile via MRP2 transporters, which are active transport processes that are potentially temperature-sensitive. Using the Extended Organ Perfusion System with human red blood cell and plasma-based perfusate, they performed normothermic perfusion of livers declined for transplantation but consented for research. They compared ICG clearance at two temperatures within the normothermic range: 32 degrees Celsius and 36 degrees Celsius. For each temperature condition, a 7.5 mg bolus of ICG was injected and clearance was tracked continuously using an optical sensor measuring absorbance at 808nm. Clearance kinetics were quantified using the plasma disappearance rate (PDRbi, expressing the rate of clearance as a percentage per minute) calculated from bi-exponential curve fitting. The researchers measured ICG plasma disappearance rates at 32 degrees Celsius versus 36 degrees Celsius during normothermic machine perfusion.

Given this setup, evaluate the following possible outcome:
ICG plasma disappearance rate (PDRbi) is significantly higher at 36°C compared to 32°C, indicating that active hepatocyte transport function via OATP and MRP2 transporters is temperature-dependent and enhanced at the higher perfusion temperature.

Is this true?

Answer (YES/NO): NO